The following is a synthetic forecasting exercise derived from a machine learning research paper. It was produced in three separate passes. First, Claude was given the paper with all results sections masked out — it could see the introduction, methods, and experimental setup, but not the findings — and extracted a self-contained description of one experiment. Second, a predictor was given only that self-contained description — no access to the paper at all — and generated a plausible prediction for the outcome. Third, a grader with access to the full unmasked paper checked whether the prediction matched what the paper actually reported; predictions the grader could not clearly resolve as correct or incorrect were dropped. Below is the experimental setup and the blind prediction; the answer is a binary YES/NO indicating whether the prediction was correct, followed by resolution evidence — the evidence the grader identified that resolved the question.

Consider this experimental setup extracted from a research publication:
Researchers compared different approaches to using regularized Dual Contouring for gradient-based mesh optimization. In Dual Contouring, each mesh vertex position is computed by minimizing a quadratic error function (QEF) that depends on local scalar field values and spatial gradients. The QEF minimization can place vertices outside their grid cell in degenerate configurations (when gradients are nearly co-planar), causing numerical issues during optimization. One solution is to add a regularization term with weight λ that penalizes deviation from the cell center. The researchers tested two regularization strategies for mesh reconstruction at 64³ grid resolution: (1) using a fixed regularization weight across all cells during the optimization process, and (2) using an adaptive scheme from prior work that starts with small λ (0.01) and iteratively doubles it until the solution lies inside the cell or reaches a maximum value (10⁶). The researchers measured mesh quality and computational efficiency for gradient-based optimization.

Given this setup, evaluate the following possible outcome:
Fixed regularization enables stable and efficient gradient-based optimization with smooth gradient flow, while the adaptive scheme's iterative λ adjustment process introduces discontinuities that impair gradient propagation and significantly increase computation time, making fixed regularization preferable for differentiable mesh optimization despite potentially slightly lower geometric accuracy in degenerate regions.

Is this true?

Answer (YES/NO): NO